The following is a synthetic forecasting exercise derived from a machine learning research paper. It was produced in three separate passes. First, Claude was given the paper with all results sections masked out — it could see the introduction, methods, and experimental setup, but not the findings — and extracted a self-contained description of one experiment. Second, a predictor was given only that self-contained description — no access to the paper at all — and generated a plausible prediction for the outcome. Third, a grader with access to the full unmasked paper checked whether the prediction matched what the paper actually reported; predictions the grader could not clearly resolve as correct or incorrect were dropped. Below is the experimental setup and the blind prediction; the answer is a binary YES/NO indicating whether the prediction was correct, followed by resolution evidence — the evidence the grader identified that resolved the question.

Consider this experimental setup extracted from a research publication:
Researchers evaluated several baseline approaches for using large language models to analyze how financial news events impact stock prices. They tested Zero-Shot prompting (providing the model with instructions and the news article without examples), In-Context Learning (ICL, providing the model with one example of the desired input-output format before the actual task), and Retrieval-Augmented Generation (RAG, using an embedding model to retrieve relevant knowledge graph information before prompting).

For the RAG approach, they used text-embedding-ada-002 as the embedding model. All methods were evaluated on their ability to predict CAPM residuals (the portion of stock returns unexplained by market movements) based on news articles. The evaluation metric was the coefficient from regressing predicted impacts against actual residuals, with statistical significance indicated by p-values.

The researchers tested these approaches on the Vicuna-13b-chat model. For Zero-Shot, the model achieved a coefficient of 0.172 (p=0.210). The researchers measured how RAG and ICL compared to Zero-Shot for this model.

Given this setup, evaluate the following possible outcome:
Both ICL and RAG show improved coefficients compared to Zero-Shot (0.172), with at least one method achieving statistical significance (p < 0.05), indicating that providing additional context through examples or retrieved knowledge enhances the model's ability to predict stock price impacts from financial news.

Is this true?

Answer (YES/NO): YES